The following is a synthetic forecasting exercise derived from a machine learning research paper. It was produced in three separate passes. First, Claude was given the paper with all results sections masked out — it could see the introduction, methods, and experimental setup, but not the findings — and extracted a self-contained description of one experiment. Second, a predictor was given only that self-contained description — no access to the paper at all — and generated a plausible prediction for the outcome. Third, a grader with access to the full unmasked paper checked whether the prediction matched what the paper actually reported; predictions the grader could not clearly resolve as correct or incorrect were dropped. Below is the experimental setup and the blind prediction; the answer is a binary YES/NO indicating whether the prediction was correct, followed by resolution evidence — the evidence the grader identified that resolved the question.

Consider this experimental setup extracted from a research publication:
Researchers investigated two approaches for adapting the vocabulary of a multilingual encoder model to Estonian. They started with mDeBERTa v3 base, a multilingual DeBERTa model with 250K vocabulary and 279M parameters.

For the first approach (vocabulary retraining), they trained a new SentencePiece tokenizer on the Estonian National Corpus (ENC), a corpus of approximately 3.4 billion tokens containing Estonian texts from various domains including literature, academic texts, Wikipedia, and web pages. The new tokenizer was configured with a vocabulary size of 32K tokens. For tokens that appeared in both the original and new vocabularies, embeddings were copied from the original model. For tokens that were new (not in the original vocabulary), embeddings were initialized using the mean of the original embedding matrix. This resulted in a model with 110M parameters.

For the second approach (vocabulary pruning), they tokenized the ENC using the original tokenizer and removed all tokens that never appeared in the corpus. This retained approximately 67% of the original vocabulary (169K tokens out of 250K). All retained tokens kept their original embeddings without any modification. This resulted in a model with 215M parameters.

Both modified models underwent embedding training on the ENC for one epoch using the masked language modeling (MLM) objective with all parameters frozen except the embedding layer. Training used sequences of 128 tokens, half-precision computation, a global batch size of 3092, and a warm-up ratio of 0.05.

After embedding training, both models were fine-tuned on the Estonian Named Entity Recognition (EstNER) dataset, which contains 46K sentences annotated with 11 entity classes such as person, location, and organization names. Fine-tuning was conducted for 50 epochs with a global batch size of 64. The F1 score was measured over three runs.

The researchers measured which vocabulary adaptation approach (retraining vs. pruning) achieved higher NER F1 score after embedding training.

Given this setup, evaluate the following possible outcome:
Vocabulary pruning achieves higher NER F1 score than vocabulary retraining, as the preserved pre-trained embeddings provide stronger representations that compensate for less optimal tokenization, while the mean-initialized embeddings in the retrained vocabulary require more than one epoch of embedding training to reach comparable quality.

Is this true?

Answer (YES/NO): YES